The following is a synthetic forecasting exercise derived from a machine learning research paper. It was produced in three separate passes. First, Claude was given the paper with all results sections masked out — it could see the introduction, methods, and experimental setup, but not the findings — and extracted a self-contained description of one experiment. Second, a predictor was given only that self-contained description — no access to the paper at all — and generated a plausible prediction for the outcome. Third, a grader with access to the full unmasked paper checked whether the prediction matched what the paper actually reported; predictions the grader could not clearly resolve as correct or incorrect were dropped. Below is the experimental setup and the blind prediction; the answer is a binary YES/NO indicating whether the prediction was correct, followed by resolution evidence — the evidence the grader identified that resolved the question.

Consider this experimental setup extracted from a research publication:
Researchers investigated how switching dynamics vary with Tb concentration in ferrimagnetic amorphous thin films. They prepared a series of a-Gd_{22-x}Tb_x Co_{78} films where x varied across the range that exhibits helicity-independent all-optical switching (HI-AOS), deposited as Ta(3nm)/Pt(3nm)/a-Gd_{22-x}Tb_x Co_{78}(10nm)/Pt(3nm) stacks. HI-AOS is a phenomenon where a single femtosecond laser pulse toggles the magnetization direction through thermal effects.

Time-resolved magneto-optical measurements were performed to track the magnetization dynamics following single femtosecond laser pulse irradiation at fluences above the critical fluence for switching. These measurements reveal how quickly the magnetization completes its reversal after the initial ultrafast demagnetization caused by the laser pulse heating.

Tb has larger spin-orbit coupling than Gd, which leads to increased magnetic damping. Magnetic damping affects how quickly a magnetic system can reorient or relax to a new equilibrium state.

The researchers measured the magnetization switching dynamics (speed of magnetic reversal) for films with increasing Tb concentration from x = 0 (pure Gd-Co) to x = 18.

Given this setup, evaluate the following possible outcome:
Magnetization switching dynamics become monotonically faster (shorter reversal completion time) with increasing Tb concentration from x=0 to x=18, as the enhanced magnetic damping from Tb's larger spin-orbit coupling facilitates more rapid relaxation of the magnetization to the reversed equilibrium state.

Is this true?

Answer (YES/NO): NO